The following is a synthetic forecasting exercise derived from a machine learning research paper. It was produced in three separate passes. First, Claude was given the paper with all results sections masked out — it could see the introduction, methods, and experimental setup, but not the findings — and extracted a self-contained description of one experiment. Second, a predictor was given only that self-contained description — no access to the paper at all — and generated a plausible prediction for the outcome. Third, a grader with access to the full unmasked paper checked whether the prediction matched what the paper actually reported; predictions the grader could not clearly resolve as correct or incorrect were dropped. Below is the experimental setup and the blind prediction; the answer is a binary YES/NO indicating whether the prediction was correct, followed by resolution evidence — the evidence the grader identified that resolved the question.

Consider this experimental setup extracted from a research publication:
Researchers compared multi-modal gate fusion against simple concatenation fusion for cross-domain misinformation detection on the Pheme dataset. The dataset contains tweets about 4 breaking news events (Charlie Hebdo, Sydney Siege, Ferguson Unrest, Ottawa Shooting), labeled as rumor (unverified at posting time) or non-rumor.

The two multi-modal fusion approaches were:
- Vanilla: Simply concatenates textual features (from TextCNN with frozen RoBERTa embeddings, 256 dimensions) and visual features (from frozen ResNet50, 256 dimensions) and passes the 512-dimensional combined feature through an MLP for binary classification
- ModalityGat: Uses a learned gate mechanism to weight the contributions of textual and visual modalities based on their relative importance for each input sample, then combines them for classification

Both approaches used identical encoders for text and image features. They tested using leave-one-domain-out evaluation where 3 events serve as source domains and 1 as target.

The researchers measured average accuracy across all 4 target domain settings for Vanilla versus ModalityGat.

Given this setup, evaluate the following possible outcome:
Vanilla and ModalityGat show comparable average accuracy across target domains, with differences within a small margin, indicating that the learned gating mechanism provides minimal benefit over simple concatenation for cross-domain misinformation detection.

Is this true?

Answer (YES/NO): NO